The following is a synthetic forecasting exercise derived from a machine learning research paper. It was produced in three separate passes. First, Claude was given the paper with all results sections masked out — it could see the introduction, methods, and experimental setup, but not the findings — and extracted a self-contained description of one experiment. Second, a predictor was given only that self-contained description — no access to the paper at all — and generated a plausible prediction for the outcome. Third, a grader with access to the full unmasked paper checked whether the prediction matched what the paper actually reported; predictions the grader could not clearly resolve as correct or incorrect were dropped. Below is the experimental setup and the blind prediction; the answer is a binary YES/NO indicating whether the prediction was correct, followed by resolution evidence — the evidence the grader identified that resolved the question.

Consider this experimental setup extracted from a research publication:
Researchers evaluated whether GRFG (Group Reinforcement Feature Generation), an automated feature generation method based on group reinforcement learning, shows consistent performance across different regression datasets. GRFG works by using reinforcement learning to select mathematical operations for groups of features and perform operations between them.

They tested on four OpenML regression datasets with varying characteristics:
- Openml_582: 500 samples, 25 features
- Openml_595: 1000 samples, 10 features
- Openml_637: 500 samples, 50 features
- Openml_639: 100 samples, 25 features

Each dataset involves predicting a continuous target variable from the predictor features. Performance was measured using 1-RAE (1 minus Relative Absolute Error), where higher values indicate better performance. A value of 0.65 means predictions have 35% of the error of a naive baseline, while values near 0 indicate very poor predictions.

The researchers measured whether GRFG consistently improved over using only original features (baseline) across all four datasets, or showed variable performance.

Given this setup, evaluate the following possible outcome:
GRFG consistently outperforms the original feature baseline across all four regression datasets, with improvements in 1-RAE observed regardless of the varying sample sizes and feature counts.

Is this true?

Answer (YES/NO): NO